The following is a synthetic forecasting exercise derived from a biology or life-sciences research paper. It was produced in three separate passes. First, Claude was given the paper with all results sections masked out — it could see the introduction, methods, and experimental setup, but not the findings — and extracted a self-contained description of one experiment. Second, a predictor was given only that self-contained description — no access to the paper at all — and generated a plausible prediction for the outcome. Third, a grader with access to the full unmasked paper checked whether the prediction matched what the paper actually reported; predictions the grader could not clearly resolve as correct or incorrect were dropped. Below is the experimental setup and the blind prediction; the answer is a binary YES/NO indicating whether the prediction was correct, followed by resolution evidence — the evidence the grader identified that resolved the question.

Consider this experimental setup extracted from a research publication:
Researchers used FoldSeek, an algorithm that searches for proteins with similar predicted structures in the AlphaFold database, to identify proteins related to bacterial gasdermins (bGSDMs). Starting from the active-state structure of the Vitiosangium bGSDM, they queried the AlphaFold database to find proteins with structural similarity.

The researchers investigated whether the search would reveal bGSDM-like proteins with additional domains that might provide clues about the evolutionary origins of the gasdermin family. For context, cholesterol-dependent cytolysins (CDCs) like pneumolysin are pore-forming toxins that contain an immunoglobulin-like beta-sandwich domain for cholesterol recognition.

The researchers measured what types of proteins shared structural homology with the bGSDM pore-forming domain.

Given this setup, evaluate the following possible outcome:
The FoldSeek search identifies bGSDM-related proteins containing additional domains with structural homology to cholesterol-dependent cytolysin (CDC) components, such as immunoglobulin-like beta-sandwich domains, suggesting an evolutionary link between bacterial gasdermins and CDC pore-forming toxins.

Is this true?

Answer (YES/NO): YES